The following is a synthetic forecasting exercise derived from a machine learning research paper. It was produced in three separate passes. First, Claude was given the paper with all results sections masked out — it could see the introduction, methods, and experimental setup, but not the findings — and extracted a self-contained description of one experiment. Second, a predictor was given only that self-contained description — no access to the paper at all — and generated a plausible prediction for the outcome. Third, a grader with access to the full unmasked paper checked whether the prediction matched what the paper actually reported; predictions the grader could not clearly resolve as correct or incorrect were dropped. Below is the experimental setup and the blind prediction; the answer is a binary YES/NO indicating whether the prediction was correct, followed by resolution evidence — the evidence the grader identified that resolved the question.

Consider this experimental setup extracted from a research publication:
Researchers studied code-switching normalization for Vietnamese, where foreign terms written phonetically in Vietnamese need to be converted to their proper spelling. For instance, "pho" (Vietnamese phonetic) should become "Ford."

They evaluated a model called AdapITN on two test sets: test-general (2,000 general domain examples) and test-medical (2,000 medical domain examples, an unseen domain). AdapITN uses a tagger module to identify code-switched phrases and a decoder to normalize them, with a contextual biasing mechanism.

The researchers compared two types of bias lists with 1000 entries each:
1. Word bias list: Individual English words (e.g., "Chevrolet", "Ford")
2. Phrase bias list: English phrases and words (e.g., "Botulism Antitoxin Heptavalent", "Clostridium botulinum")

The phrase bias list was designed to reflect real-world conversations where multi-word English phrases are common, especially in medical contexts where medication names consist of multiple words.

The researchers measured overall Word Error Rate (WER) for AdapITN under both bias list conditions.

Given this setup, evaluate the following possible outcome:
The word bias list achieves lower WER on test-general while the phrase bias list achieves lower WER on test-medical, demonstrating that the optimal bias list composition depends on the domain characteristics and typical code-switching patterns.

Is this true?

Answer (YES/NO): NO